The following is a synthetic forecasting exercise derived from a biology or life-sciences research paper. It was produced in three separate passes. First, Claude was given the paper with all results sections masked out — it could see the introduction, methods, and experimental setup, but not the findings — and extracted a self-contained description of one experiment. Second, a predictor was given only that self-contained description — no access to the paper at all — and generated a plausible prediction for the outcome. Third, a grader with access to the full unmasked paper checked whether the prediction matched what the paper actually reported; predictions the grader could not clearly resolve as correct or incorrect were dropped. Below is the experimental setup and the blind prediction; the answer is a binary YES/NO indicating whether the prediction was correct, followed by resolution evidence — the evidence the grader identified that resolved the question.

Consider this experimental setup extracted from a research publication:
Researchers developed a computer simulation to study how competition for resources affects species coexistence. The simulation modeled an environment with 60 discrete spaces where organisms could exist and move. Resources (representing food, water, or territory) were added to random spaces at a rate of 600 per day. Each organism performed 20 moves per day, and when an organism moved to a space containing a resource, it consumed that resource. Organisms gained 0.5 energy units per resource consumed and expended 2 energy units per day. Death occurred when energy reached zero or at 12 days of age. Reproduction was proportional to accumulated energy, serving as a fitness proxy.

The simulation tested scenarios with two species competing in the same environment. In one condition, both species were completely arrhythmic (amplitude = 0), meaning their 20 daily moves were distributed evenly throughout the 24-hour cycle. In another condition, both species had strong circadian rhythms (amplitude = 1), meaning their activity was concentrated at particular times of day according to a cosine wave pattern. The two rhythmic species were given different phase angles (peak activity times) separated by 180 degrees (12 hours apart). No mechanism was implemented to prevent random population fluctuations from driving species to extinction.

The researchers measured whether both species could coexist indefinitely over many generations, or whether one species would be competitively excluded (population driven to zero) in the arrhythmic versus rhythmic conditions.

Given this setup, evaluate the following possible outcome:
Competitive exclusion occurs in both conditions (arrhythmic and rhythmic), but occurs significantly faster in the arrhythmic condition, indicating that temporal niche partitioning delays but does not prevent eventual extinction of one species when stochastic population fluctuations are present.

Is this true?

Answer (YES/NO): NO